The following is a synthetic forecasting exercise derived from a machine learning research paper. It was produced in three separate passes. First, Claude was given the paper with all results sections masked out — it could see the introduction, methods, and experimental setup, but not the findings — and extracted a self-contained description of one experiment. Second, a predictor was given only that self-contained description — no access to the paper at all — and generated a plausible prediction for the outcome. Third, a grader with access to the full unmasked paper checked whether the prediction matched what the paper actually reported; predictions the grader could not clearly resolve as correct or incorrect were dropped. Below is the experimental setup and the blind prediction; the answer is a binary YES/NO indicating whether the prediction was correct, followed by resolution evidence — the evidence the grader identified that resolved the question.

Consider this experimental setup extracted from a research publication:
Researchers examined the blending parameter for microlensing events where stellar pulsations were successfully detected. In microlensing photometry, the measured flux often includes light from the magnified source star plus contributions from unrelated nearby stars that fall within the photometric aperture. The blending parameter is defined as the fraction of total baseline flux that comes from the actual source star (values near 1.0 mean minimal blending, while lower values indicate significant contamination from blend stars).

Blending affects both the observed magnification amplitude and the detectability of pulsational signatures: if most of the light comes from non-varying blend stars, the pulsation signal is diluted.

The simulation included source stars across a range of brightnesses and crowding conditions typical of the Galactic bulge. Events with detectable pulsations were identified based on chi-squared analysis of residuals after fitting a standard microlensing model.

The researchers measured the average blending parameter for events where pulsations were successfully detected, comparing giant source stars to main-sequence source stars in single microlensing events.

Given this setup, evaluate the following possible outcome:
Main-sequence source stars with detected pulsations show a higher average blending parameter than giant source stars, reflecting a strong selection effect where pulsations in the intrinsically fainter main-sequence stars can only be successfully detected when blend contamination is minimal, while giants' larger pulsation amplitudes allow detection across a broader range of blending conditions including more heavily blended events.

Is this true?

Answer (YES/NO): NO